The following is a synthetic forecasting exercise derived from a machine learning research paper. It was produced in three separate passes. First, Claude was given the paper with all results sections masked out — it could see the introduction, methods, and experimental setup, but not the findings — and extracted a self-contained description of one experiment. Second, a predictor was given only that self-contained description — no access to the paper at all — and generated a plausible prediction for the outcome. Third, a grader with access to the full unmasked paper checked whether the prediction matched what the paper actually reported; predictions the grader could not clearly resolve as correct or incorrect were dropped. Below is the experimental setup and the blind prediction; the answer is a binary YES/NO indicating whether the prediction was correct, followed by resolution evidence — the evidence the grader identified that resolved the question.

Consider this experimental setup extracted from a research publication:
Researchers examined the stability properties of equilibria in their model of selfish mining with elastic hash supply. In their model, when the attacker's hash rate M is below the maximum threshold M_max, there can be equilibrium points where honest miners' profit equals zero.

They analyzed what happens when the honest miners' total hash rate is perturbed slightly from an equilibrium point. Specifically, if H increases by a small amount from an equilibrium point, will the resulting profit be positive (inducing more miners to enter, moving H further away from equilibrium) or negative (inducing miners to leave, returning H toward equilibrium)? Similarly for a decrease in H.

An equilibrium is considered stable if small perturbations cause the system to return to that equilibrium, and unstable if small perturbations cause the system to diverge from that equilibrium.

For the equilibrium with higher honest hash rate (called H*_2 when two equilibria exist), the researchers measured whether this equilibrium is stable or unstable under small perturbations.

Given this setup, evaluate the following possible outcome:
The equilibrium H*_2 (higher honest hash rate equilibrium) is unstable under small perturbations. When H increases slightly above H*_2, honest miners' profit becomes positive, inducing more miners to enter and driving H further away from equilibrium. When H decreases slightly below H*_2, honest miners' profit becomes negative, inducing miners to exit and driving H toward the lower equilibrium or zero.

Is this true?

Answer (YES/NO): NO